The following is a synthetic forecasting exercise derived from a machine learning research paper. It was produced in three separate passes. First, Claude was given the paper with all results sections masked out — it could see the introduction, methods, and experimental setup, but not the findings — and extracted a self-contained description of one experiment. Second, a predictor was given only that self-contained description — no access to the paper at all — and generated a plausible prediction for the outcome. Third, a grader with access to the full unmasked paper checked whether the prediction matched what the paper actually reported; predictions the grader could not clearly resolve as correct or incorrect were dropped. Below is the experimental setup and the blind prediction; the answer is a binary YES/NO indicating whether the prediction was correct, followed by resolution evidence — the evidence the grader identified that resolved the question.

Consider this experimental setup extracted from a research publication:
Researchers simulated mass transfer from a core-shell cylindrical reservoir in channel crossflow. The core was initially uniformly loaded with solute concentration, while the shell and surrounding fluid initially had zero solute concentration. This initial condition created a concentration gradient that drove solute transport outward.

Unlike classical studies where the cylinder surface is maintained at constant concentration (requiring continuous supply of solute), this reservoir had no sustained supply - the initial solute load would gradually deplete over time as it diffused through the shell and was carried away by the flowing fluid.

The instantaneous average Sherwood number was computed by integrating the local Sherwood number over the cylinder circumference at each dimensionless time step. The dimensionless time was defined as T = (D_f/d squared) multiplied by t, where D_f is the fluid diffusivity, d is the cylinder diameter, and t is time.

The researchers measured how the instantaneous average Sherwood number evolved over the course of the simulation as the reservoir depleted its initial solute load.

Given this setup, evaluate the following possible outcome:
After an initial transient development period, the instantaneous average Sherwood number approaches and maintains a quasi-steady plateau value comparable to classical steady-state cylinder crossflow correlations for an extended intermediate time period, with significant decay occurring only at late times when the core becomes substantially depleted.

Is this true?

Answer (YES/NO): NO